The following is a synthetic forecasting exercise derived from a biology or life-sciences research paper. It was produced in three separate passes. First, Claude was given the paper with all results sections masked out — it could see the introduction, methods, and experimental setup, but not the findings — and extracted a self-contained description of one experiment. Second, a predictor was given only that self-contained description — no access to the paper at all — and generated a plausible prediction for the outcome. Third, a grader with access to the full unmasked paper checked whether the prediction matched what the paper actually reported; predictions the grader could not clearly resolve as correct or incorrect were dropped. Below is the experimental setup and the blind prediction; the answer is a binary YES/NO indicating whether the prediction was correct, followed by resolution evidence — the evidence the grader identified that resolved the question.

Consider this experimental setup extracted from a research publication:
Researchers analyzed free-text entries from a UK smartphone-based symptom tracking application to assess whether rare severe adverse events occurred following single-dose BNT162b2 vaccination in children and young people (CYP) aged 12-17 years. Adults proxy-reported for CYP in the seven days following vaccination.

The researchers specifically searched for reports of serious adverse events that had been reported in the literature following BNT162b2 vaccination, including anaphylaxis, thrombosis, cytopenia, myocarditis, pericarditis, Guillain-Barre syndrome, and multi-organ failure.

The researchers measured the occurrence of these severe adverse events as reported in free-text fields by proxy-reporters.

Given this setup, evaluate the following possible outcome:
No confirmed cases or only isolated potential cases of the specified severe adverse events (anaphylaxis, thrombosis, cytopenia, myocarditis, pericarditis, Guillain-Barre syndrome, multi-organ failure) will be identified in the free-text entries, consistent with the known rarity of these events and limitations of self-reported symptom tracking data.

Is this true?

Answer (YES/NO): YES